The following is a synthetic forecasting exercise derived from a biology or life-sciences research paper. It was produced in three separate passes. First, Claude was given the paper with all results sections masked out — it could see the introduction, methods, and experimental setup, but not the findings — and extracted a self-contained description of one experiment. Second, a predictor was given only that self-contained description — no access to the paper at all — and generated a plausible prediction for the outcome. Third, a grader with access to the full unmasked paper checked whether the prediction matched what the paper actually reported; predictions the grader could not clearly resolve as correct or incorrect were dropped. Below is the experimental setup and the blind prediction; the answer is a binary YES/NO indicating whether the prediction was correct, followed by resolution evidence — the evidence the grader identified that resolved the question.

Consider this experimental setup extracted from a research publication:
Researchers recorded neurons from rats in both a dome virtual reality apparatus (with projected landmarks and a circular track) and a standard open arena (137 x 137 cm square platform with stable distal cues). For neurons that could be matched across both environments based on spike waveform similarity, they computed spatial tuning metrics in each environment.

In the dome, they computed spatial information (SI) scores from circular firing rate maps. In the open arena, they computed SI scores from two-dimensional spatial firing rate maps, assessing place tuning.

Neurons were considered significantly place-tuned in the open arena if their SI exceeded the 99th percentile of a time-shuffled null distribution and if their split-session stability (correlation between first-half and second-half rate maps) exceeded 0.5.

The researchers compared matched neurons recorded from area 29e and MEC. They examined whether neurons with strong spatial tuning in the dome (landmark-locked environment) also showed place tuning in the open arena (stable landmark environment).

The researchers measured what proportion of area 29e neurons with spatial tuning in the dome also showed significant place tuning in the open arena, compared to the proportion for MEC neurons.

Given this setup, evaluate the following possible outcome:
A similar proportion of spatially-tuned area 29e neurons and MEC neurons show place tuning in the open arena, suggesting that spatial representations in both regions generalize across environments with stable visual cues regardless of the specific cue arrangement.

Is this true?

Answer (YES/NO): NO